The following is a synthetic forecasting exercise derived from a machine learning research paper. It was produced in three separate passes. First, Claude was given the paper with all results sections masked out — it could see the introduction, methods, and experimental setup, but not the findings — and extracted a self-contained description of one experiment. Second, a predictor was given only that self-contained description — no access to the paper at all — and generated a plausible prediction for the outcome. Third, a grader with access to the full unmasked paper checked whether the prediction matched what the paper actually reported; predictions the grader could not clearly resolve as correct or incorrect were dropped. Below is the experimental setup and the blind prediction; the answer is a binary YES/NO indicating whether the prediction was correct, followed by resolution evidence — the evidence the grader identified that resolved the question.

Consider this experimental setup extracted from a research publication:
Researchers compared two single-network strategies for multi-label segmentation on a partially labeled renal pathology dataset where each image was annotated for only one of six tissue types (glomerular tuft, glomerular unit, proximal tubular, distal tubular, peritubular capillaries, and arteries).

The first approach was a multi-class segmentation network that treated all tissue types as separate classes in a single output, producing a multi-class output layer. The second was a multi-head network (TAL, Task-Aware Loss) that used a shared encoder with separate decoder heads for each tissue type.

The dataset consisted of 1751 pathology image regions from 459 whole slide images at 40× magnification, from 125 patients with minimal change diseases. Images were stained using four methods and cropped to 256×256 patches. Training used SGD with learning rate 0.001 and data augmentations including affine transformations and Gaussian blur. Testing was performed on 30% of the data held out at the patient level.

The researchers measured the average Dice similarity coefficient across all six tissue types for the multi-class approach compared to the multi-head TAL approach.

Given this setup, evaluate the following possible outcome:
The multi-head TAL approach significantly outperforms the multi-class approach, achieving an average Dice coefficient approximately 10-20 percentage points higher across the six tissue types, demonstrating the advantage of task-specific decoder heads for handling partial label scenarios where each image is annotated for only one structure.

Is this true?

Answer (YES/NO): NO